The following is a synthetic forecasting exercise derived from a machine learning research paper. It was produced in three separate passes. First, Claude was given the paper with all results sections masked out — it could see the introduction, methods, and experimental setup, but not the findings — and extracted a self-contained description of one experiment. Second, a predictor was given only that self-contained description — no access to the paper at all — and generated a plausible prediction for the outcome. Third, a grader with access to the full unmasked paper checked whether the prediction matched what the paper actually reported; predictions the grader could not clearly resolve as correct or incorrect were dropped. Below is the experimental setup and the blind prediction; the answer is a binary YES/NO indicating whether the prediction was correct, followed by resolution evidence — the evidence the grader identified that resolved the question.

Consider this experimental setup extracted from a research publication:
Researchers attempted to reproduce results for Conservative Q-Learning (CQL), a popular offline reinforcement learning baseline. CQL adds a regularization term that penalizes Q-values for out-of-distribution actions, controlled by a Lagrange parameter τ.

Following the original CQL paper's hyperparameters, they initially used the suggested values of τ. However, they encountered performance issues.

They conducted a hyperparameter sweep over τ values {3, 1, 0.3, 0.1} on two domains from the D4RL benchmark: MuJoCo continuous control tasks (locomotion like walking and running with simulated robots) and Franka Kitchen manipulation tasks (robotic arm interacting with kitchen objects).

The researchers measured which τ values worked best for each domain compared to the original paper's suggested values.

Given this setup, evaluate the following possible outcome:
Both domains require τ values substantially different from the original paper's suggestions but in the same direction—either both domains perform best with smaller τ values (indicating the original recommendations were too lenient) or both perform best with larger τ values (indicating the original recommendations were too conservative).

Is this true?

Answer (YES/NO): NO